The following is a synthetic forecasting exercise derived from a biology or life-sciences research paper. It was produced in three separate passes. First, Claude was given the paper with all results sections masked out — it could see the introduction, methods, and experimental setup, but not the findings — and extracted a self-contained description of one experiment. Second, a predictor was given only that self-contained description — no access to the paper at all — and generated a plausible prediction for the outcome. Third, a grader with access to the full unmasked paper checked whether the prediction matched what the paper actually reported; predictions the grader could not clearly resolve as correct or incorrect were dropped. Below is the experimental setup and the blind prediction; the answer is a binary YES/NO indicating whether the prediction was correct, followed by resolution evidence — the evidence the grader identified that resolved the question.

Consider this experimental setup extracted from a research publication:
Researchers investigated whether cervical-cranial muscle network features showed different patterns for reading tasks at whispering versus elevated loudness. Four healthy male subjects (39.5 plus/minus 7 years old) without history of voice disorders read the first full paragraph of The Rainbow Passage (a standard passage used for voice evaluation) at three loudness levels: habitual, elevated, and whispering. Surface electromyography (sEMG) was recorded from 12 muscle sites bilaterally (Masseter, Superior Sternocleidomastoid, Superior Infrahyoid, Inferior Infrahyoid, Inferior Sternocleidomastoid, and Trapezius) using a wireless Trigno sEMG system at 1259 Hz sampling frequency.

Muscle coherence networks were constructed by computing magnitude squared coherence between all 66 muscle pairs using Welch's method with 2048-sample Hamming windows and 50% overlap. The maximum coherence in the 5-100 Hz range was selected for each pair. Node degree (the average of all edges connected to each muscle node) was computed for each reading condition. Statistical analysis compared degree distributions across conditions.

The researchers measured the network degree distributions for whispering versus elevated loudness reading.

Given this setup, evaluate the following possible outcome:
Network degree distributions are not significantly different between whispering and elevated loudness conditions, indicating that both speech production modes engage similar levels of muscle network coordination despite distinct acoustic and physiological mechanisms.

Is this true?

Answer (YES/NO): YES